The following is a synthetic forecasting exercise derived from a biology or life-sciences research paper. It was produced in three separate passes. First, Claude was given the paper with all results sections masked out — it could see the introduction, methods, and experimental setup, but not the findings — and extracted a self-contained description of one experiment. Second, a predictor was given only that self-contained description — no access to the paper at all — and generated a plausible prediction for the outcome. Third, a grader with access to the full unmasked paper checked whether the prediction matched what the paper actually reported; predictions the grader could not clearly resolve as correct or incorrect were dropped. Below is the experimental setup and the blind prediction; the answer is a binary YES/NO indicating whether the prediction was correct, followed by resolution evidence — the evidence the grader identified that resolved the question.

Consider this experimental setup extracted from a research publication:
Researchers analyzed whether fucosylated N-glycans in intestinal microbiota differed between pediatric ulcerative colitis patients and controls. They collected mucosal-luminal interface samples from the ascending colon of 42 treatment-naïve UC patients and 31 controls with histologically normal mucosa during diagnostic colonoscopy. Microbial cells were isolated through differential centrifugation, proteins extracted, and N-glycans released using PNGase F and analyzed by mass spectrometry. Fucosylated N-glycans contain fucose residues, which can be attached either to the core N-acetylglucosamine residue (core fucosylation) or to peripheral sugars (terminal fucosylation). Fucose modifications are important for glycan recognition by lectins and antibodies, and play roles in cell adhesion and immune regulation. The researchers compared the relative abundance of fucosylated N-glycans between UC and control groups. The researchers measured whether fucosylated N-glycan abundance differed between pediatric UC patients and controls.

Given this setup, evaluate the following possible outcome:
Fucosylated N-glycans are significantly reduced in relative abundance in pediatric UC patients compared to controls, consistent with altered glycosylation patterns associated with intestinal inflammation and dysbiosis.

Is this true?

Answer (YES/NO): NO